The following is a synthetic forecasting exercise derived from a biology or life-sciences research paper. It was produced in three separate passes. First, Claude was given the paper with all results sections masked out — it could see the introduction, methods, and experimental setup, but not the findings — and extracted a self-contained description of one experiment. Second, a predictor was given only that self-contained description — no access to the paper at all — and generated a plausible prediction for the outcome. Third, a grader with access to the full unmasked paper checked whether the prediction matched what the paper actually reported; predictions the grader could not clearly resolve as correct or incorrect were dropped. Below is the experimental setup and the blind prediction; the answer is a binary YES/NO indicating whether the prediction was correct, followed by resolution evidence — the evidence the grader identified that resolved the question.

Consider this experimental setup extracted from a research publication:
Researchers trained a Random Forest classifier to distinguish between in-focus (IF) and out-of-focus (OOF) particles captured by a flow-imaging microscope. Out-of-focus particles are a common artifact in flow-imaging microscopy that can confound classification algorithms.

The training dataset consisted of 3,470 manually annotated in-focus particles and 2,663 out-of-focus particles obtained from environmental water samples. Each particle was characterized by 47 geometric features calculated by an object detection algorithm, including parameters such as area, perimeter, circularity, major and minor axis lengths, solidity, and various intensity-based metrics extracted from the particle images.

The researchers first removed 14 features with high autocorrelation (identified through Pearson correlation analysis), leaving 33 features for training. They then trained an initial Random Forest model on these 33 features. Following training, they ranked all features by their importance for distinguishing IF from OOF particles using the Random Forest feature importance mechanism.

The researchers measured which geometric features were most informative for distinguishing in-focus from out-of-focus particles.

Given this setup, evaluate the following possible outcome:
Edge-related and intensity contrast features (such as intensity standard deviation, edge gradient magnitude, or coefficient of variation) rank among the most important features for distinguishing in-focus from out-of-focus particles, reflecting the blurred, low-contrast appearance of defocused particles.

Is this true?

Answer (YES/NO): YES